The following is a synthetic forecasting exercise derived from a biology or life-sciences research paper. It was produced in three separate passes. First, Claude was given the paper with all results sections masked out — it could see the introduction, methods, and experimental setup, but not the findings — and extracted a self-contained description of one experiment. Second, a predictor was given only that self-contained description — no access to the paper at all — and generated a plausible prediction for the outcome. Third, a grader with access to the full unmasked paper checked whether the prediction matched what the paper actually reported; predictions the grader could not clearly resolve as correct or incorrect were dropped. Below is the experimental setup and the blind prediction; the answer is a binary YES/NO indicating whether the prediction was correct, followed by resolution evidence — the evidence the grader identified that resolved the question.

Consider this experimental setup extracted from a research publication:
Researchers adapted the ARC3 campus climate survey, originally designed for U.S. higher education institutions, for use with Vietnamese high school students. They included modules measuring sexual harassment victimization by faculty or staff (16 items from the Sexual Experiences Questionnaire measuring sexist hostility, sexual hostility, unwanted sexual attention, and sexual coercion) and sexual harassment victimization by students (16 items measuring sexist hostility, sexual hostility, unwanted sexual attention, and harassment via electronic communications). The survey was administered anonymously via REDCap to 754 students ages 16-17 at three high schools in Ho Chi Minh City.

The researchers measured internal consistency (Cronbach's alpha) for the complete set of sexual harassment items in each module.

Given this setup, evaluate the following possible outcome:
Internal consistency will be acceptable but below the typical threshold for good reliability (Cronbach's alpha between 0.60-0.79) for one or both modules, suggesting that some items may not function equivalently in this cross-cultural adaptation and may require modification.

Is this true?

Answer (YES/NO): NO